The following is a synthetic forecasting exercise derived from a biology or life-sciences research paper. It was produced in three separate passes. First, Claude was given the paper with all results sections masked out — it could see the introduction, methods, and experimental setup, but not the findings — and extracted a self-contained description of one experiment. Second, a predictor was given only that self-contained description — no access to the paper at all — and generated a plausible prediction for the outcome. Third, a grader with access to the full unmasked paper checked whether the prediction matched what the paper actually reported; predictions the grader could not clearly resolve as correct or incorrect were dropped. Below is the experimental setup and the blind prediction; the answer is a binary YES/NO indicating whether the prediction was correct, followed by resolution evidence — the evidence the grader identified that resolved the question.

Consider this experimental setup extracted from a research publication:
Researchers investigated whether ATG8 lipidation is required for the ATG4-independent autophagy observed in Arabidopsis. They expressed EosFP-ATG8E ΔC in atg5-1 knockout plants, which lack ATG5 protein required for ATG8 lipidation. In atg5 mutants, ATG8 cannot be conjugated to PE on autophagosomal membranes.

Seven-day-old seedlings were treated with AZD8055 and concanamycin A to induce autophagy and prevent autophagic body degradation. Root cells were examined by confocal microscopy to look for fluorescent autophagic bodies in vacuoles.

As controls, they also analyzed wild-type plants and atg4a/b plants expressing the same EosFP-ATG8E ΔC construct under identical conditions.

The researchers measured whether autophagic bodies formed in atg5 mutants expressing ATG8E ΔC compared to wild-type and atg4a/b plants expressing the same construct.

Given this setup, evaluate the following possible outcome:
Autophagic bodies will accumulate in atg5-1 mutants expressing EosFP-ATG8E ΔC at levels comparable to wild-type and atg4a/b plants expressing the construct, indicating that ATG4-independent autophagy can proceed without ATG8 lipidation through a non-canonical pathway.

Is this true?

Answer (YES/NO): NO